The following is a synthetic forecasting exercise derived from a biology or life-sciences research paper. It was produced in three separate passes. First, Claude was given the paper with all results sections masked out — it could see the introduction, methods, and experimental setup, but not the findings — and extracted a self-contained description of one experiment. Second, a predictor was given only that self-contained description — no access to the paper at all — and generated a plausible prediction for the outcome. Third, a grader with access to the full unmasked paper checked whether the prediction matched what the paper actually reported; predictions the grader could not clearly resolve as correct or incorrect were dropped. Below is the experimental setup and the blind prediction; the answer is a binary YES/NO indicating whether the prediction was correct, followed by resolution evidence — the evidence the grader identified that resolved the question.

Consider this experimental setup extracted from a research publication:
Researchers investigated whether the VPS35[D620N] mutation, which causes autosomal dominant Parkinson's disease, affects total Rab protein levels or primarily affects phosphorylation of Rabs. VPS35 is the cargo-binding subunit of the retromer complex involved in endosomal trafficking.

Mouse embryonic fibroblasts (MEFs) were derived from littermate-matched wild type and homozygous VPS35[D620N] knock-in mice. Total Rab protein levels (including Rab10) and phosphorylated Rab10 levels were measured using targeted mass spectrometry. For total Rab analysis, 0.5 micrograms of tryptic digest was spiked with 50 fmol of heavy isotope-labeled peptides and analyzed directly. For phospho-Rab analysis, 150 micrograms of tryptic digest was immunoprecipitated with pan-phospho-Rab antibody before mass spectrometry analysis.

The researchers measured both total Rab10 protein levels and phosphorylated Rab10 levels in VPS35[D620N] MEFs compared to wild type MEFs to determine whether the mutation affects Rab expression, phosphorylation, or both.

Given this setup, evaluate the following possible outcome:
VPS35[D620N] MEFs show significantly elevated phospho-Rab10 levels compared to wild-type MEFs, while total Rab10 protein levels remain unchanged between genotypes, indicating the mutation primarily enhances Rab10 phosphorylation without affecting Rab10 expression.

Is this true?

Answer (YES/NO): YES